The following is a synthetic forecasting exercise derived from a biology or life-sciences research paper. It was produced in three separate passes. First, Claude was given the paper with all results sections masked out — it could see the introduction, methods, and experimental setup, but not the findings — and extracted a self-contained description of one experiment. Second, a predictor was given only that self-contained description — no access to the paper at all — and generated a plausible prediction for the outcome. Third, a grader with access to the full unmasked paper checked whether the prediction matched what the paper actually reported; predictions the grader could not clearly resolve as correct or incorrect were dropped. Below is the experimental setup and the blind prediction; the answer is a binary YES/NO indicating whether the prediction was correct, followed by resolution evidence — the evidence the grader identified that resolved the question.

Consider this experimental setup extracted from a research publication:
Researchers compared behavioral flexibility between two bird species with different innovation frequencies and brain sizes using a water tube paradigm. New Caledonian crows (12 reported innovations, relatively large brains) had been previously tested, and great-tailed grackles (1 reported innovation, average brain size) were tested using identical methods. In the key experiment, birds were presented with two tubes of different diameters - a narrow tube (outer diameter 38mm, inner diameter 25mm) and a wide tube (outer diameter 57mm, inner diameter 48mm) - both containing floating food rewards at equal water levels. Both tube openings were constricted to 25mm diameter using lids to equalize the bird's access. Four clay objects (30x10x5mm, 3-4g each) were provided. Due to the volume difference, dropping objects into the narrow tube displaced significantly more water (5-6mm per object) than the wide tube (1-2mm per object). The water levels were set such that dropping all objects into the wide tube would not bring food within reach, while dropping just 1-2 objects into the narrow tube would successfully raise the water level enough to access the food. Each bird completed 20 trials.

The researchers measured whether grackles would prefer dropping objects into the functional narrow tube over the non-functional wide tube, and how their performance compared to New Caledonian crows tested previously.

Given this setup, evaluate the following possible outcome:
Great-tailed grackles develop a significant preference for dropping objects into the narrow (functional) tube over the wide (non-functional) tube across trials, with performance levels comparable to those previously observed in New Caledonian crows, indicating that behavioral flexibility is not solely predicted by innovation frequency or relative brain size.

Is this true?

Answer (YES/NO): NO